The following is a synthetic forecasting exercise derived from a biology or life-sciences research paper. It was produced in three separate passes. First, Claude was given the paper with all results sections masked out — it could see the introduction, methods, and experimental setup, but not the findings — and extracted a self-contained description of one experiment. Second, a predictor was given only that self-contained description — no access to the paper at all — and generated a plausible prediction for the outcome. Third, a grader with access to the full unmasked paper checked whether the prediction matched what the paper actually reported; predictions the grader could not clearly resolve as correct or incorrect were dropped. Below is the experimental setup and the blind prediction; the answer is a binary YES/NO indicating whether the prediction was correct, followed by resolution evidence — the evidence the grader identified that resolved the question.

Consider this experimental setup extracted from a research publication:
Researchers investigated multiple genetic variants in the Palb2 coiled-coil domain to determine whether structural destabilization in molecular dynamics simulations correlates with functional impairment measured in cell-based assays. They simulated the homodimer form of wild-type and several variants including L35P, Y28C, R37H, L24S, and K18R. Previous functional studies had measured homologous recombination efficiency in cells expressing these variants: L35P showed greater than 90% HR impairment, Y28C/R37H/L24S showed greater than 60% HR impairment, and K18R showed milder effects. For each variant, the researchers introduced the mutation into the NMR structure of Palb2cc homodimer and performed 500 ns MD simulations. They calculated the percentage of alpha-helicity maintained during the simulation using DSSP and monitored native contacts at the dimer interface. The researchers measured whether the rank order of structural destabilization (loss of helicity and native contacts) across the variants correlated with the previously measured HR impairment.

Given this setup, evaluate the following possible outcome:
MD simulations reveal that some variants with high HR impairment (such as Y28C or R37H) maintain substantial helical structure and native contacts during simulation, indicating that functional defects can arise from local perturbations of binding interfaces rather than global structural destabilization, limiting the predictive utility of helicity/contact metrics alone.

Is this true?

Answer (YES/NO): NO